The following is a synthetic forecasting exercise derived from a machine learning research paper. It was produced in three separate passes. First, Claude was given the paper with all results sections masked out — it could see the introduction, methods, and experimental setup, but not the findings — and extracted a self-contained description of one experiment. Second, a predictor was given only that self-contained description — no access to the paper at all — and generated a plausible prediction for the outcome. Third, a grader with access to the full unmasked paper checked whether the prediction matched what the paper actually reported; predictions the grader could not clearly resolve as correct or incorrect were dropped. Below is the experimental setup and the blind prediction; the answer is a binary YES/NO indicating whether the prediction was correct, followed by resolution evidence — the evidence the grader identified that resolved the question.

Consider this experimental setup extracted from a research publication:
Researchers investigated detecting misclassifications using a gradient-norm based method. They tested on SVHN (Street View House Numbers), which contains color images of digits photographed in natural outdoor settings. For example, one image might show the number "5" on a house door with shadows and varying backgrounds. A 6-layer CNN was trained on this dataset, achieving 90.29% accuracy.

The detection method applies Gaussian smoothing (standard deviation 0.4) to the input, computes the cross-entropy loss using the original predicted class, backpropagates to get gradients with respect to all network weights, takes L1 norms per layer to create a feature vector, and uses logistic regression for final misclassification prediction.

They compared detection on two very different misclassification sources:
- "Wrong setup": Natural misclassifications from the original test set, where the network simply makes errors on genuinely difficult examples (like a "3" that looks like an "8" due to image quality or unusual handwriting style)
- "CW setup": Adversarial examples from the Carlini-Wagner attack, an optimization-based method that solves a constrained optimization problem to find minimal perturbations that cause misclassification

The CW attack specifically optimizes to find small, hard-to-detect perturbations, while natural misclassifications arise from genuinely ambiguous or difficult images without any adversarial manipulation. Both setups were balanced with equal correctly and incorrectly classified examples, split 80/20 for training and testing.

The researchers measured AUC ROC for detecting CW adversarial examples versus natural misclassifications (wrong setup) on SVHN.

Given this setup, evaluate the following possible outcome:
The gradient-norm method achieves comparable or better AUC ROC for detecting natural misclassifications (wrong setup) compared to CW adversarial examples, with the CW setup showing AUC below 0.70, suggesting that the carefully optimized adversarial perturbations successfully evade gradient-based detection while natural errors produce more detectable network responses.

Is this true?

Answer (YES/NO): NO